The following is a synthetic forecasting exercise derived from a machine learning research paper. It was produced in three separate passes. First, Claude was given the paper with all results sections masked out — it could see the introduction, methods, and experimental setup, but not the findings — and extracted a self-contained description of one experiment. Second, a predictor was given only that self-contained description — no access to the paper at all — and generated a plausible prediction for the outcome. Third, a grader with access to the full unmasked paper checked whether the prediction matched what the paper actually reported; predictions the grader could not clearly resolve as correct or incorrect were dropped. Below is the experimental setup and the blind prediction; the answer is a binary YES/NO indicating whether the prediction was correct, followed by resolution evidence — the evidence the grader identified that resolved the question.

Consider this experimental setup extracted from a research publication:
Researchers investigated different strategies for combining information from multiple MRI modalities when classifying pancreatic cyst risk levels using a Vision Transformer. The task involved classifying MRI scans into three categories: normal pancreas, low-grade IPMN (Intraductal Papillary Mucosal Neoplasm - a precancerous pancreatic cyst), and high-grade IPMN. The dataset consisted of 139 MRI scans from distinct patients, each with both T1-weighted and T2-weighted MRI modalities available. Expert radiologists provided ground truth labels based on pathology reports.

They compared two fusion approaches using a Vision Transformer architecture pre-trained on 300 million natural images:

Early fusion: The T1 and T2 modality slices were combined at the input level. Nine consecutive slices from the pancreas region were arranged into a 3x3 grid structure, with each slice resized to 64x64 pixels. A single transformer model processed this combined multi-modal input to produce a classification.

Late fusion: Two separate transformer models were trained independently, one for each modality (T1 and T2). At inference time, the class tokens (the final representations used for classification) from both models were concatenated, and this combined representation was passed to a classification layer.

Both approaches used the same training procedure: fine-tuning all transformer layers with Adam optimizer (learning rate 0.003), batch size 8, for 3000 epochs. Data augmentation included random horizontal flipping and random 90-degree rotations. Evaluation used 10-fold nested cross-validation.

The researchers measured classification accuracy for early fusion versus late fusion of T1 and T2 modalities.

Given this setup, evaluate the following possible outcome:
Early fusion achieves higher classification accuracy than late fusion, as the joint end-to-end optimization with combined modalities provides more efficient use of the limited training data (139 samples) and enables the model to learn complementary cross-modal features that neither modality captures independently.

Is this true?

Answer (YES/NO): YES